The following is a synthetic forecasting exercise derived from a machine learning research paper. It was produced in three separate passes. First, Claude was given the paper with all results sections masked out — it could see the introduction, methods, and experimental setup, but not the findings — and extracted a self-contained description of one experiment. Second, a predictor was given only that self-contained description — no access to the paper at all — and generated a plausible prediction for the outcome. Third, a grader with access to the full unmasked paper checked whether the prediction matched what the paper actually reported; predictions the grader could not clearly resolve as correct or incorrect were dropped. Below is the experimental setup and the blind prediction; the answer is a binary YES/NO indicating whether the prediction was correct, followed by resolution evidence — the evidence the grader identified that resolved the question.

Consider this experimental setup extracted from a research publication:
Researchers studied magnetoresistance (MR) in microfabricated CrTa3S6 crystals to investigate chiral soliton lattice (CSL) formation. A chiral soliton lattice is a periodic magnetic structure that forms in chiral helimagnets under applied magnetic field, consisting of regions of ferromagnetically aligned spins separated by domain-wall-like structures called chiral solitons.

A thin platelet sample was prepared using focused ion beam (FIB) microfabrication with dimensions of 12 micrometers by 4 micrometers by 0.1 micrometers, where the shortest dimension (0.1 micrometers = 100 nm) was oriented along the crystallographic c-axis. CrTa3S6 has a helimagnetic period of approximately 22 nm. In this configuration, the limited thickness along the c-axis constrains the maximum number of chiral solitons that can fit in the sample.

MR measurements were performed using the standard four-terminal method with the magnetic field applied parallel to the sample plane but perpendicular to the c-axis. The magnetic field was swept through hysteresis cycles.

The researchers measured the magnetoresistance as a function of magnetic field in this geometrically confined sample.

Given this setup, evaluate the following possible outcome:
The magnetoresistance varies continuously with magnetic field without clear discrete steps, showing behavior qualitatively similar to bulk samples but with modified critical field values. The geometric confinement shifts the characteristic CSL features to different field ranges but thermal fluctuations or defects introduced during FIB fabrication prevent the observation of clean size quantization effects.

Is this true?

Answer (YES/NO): NO